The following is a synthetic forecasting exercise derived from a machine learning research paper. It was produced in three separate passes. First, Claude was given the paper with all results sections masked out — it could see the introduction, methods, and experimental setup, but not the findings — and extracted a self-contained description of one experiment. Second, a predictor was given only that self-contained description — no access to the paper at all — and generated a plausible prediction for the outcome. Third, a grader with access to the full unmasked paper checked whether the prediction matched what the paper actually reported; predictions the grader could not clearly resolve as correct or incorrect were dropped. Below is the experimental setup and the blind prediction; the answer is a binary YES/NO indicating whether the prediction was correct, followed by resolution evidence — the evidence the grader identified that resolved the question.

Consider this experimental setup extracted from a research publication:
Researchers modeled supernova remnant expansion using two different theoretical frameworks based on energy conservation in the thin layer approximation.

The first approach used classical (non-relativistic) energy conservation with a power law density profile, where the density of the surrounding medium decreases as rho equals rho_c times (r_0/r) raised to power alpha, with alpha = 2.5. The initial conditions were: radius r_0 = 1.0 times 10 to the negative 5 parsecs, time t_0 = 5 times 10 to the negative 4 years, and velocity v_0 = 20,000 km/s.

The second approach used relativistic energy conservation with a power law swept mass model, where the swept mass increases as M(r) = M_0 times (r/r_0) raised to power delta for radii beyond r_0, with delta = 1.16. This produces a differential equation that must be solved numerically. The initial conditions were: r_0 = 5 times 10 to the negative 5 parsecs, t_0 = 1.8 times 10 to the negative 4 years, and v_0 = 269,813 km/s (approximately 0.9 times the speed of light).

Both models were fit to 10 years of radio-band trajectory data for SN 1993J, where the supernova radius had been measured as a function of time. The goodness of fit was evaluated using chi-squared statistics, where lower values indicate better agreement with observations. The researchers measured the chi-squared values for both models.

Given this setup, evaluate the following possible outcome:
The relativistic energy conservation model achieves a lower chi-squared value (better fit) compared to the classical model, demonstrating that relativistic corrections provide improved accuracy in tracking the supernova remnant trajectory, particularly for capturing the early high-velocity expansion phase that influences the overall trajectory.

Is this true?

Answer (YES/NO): NO